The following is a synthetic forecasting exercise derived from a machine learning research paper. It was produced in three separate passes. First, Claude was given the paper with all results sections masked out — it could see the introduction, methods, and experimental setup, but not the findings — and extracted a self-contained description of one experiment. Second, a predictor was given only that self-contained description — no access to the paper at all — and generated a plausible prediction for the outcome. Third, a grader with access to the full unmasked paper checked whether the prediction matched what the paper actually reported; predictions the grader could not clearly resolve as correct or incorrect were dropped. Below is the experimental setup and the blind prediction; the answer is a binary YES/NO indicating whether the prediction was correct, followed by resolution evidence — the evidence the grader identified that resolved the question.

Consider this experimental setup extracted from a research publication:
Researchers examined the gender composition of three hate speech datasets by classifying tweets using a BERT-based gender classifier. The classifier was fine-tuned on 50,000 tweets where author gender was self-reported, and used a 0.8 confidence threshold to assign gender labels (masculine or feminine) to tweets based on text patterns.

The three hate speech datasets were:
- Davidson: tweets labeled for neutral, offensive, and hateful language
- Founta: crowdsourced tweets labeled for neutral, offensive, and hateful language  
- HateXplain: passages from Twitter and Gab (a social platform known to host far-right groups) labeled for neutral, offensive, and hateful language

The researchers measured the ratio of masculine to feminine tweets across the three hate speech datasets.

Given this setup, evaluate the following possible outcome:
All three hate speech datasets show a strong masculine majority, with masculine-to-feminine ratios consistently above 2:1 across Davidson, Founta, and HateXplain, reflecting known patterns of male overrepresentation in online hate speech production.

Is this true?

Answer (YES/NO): NO